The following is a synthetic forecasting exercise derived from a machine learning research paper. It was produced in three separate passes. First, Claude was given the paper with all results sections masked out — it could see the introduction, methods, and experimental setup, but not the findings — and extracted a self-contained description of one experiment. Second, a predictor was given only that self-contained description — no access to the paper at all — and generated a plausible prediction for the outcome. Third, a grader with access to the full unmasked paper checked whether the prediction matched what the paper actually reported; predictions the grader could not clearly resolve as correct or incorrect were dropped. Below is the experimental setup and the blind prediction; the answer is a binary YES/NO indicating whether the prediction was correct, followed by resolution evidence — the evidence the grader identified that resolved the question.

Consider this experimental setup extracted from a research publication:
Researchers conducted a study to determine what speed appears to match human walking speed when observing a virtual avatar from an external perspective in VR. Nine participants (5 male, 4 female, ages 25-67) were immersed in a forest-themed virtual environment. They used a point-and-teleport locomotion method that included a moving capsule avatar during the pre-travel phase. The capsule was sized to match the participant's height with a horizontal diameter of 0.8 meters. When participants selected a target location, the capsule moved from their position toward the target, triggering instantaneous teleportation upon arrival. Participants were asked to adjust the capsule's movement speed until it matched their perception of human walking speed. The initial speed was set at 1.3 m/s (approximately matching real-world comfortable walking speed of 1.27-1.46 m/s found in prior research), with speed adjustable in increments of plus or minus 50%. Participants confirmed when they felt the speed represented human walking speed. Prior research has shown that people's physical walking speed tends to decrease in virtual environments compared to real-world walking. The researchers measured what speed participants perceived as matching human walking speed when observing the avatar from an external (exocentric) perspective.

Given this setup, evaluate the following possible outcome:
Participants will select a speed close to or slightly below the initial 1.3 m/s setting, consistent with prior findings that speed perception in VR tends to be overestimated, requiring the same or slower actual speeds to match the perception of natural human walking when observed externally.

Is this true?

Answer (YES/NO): NO